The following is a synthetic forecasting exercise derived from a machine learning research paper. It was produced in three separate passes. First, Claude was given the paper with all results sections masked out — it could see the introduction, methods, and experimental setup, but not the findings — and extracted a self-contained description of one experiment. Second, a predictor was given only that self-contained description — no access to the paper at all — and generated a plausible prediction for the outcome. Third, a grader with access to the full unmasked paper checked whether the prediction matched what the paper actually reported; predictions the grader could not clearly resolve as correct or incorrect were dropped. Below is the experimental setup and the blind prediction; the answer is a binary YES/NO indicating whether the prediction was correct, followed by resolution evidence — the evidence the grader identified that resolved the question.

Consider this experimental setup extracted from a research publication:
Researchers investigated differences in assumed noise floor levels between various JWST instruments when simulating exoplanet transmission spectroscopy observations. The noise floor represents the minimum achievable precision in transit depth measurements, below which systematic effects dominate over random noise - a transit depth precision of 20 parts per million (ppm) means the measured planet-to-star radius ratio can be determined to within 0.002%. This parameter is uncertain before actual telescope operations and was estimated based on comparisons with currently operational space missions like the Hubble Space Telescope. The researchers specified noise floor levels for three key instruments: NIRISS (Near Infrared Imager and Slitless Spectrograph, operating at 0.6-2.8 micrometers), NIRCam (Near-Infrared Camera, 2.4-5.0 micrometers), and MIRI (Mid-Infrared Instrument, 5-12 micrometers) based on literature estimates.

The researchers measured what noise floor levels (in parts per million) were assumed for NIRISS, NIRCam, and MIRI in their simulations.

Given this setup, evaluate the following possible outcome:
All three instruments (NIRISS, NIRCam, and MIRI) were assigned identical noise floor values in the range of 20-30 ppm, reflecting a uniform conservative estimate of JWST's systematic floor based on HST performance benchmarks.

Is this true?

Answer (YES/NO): NO